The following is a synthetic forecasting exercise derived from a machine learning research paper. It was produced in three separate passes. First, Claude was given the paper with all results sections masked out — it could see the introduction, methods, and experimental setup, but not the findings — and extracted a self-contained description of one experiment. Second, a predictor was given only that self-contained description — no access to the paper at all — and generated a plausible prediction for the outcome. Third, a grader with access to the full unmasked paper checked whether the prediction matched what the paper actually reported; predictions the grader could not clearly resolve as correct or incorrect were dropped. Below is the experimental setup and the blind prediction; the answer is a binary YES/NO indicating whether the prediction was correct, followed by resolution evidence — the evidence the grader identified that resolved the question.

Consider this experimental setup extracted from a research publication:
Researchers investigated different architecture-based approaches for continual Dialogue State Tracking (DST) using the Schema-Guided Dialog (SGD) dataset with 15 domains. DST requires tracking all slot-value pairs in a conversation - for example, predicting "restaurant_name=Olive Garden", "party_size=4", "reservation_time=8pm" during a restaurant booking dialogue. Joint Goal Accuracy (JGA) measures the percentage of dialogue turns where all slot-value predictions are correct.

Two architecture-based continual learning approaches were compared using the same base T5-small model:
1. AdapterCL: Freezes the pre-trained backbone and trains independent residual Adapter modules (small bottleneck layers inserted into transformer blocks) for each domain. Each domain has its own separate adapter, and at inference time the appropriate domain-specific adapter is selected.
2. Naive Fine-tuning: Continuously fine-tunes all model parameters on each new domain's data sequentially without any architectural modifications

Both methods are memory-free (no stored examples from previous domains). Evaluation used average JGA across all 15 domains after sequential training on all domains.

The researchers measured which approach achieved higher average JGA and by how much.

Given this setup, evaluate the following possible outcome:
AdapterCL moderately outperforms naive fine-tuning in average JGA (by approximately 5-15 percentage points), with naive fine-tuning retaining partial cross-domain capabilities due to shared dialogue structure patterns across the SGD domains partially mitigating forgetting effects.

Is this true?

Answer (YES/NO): YES